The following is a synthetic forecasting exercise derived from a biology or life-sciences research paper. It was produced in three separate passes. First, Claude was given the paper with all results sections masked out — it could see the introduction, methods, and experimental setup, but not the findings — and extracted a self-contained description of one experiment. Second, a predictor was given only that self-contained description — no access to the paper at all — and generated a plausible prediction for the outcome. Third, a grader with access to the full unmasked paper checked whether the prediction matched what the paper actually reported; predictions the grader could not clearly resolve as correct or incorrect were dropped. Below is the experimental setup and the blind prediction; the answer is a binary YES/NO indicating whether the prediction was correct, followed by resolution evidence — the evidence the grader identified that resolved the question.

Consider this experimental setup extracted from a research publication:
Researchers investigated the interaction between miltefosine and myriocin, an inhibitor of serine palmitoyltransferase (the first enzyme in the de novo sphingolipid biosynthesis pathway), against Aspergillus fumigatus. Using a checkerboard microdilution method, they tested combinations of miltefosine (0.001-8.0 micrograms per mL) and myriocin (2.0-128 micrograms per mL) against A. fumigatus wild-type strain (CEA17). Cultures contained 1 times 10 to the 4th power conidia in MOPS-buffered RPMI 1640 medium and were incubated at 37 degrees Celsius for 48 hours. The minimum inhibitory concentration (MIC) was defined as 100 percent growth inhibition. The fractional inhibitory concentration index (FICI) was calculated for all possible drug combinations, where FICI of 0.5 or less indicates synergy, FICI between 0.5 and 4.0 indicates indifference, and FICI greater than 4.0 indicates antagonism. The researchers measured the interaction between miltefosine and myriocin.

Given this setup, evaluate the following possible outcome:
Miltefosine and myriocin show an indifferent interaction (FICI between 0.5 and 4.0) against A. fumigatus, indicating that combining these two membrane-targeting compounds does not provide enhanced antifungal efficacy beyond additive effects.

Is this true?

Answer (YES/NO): NO